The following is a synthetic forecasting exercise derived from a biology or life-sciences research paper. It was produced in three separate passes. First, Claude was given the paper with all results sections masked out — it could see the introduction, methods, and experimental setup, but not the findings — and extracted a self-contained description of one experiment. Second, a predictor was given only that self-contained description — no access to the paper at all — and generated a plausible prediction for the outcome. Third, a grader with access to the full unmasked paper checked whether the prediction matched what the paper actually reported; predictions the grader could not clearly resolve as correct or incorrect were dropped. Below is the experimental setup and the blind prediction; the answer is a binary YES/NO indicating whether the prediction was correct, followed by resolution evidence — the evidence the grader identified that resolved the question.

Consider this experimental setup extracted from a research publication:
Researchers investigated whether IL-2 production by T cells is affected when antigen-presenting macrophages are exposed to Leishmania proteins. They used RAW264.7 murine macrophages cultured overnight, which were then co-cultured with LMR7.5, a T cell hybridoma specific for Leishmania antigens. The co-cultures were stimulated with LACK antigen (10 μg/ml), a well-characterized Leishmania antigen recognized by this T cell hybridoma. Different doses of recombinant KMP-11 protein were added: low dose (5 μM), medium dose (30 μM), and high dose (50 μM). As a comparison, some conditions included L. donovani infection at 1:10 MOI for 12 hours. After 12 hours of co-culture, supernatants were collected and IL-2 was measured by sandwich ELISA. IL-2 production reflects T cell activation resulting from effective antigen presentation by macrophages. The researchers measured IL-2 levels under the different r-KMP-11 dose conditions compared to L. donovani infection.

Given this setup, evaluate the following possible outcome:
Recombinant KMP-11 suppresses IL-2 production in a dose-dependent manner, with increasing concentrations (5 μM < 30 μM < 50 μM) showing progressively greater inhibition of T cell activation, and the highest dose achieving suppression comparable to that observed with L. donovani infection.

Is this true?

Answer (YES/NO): YES